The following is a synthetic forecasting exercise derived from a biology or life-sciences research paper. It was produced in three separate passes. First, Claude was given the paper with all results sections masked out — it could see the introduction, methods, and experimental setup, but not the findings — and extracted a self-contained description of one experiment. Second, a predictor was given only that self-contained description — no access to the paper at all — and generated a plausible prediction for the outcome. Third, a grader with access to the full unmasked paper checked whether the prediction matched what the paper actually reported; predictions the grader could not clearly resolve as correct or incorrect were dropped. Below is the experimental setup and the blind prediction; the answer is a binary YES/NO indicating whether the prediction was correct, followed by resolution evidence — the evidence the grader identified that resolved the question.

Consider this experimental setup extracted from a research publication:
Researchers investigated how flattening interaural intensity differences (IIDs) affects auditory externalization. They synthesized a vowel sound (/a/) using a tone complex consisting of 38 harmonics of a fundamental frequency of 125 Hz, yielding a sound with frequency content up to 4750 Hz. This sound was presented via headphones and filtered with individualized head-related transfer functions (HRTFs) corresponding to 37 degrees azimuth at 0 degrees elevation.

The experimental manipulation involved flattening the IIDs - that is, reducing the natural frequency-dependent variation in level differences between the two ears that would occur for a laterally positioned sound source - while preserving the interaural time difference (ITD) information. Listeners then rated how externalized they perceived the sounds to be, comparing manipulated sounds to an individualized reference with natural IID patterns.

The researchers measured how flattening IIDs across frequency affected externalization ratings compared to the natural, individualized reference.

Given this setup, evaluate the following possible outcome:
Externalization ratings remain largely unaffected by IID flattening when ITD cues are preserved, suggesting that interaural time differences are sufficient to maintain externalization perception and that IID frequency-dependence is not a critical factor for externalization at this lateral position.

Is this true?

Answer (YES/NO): NO